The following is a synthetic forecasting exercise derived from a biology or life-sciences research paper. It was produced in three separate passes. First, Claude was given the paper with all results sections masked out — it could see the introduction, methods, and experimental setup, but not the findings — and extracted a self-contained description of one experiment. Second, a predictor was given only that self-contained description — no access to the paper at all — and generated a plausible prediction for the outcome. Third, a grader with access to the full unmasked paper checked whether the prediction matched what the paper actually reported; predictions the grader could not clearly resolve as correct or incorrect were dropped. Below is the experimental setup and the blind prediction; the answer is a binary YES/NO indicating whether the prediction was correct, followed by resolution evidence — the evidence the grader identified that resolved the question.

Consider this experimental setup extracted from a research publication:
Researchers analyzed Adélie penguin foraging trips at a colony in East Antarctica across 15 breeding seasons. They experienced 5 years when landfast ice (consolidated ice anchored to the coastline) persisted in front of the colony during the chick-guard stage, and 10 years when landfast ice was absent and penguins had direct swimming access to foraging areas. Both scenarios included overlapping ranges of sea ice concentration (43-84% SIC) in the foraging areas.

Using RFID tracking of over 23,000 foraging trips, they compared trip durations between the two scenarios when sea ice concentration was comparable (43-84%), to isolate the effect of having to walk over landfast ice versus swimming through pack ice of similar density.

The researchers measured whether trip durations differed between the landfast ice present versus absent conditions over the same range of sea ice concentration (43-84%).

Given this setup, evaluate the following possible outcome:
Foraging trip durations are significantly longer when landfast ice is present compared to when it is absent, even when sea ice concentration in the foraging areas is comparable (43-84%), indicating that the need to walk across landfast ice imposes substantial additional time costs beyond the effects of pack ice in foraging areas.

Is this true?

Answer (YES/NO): YES